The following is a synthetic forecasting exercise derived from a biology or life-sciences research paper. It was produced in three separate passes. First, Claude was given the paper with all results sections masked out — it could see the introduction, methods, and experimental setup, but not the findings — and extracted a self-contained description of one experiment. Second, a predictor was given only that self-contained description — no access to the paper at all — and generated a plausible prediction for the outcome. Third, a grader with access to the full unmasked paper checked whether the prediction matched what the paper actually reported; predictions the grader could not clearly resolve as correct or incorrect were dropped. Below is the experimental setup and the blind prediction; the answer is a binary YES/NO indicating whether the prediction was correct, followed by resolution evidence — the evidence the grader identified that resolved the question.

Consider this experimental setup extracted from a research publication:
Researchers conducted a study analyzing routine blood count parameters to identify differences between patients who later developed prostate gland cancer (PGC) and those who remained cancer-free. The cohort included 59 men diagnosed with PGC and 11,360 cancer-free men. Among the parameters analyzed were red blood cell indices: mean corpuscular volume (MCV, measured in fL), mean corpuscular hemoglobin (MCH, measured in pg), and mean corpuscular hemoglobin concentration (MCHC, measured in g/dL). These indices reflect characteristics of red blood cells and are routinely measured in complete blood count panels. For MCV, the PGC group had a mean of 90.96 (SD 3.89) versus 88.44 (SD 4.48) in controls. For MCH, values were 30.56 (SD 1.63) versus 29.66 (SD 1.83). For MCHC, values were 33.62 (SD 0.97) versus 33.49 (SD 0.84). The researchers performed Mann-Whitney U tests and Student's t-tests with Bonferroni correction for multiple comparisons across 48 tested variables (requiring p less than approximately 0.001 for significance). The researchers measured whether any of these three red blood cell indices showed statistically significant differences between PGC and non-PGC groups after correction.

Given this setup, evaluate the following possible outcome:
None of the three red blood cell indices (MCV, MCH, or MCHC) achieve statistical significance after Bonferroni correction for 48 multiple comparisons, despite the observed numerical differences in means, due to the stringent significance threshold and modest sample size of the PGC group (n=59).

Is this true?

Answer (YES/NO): YES